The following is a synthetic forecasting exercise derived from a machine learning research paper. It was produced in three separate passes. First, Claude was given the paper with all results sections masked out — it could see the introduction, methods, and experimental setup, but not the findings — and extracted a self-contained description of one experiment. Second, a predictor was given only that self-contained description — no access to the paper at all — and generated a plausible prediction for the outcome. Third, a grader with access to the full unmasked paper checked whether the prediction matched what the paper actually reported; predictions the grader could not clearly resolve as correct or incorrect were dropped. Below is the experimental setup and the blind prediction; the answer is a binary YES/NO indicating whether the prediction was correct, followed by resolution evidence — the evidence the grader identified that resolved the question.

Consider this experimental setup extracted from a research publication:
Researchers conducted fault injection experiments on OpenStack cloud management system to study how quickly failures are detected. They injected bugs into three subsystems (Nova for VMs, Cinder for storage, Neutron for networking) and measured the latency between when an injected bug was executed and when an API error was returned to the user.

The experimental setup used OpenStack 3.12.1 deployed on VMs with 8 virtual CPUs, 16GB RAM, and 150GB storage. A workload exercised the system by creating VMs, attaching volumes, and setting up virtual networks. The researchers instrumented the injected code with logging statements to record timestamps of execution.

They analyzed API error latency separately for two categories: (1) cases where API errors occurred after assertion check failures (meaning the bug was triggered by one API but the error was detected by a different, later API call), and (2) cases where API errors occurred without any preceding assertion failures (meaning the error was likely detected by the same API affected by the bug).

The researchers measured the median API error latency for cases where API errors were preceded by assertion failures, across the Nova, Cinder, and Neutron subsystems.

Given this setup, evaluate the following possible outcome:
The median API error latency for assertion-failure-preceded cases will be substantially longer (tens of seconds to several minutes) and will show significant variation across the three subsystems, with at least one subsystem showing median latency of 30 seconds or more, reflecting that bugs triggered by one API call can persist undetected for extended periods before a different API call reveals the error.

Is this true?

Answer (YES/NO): YES